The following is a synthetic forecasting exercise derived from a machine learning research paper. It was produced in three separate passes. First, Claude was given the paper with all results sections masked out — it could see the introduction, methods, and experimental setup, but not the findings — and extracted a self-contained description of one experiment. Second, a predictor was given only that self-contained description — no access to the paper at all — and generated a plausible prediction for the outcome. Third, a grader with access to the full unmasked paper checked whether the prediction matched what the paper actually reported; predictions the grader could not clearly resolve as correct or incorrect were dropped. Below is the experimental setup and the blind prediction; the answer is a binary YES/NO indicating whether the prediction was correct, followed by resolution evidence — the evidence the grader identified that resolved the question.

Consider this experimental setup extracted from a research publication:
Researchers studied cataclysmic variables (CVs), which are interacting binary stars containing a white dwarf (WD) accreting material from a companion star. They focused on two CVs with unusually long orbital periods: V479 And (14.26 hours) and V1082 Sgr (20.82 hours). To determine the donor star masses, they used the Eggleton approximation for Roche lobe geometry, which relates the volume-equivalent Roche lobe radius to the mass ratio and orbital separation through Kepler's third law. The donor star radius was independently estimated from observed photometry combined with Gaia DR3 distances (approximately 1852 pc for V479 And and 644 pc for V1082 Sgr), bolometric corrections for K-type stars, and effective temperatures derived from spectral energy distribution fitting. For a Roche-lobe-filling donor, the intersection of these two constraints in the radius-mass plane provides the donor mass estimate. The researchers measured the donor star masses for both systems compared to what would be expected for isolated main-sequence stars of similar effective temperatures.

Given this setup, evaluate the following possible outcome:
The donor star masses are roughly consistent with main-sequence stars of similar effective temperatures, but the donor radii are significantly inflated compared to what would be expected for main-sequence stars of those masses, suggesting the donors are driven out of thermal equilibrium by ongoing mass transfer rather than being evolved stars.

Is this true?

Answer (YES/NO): NO